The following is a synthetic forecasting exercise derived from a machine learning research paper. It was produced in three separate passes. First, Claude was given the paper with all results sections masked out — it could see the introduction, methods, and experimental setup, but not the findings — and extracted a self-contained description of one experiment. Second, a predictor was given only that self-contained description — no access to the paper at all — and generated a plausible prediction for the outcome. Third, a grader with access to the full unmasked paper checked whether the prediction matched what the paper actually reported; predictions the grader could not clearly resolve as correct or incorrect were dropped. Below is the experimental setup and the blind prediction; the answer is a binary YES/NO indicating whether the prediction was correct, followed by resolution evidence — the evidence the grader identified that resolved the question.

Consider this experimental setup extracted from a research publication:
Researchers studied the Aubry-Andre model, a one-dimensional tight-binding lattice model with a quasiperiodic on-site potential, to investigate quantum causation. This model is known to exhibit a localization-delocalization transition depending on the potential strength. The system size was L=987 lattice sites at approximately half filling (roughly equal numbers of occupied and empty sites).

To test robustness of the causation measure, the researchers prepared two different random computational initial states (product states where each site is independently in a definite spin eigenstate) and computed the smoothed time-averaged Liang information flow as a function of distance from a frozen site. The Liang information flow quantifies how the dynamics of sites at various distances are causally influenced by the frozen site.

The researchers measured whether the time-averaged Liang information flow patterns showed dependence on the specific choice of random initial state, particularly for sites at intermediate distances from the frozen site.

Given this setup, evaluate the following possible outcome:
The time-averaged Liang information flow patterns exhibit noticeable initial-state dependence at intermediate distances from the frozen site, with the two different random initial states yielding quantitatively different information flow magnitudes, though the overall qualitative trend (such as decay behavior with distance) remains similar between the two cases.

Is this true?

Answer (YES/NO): YES